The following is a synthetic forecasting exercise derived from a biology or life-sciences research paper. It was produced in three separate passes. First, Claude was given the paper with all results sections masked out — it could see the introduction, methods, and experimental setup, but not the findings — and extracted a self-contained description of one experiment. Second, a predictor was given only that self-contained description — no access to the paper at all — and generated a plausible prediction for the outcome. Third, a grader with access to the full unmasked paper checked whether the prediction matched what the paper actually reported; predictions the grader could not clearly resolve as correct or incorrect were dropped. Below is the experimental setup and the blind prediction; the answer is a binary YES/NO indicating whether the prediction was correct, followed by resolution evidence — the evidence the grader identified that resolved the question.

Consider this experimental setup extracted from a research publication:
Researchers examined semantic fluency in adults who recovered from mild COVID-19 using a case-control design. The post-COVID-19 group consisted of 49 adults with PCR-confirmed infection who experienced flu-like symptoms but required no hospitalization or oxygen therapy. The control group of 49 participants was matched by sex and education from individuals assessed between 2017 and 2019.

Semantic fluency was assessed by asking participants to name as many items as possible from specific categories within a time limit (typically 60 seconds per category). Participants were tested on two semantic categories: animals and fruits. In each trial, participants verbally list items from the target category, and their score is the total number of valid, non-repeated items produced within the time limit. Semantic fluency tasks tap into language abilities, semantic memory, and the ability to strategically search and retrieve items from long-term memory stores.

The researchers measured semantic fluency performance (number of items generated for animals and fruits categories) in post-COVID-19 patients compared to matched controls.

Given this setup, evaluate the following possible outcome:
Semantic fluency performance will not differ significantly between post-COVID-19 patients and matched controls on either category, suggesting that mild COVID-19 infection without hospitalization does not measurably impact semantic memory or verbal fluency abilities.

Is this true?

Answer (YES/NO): YES